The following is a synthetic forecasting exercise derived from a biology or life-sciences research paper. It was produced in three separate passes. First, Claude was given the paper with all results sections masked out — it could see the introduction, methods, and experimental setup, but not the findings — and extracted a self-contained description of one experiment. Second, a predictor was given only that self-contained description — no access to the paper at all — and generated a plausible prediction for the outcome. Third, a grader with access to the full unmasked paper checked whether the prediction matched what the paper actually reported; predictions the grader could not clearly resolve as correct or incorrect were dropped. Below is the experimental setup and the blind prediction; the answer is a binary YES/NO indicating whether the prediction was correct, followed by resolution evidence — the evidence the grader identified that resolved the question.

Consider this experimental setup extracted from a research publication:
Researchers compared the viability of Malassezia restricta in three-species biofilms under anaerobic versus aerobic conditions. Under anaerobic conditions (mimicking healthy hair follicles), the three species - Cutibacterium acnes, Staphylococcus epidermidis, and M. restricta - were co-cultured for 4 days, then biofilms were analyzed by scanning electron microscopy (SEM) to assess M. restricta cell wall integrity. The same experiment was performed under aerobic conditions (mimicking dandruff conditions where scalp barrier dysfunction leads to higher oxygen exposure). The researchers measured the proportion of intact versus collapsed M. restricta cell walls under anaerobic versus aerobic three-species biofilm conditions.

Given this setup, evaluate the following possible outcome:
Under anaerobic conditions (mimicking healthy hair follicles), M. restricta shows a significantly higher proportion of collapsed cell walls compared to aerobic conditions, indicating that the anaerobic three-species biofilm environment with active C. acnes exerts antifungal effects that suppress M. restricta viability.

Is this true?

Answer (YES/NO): YES